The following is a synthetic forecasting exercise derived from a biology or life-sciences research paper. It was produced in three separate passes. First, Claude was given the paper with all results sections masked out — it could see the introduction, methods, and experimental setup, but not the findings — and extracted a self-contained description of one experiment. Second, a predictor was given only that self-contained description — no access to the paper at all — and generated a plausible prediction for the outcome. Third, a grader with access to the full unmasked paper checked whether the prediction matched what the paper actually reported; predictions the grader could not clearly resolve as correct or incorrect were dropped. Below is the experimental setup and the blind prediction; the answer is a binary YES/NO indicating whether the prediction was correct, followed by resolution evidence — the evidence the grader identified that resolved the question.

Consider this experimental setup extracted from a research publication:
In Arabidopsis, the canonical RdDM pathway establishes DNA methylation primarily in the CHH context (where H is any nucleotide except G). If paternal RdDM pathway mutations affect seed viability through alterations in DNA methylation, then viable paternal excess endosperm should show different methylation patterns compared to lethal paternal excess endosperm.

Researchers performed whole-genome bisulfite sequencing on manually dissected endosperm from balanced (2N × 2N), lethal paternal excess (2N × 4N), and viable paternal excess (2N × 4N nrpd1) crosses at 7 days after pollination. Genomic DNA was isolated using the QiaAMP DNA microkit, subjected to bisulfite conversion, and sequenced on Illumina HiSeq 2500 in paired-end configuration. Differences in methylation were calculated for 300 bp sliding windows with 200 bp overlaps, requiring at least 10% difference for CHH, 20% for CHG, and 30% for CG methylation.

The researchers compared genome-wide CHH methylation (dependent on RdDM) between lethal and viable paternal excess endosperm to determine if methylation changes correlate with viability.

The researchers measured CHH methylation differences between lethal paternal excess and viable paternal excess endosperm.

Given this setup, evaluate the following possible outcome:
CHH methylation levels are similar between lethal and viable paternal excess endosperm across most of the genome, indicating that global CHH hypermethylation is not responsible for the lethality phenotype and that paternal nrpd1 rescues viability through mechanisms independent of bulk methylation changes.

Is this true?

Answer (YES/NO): YES